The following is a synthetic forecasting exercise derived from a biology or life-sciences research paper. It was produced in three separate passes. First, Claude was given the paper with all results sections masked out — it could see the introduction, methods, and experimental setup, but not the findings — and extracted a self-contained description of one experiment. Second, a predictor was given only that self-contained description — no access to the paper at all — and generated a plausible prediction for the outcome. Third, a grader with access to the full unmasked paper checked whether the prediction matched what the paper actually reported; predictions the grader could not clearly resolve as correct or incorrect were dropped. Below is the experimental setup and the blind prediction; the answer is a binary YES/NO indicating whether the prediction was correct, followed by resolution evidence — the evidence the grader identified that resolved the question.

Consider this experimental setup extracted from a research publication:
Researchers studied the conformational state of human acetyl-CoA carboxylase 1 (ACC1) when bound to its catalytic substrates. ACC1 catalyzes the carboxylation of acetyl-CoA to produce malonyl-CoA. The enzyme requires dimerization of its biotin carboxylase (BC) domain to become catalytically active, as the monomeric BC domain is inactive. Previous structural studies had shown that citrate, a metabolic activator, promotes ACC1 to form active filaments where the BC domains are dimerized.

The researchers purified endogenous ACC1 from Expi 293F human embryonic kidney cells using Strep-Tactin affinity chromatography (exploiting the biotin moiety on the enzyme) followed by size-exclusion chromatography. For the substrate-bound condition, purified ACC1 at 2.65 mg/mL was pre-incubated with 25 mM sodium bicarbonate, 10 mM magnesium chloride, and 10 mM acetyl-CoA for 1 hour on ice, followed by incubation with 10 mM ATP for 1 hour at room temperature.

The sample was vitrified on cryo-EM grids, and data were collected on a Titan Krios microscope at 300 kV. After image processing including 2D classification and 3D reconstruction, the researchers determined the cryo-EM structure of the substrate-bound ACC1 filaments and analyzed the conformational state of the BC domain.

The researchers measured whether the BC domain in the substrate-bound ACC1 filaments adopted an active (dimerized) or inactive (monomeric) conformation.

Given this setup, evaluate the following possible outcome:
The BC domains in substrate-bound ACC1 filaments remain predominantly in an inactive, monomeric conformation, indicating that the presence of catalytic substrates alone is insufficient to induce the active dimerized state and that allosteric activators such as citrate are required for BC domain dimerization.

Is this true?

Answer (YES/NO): YES